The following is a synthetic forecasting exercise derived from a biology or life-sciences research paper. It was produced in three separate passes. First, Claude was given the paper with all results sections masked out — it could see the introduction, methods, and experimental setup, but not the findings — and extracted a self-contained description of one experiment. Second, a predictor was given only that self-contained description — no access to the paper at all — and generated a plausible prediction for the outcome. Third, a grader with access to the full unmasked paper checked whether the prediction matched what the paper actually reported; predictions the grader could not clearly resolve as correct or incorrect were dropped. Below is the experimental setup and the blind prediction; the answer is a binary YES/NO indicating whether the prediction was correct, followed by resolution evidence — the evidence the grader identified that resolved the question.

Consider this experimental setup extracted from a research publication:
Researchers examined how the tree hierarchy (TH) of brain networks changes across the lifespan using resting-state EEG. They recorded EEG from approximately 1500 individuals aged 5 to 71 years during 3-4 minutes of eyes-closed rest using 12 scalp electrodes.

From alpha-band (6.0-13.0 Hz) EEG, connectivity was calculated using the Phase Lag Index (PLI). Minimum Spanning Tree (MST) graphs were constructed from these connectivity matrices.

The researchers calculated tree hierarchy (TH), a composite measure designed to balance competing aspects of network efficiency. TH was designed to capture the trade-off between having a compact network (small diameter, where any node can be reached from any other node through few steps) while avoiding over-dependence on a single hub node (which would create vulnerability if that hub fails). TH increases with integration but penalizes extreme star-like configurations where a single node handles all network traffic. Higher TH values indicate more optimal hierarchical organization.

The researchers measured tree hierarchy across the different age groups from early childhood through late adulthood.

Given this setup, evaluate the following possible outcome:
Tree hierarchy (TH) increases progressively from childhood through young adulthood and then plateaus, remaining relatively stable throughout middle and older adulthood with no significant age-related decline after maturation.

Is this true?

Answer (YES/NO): NO